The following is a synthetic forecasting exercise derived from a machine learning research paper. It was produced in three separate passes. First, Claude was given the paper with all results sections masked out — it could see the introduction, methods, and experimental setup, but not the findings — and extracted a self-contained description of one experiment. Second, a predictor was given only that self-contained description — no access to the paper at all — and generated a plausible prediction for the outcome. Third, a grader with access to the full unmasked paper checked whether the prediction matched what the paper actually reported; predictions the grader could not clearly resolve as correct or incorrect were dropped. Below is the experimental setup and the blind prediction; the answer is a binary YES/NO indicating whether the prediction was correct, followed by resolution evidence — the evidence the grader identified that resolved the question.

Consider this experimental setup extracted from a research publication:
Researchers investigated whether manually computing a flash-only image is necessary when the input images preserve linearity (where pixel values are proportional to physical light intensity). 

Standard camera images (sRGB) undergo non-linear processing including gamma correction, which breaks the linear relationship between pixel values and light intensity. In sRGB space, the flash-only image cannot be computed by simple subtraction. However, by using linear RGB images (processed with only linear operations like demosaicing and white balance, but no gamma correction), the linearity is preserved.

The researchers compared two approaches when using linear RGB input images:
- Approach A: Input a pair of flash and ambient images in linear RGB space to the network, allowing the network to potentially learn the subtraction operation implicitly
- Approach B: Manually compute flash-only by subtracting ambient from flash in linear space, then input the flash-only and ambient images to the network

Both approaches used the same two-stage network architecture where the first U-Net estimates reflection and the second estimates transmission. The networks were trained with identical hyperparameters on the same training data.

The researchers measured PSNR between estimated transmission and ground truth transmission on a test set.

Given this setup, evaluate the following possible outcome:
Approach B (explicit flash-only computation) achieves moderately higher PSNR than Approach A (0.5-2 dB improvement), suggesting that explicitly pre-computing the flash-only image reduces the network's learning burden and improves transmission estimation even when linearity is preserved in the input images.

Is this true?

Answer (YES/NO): NO